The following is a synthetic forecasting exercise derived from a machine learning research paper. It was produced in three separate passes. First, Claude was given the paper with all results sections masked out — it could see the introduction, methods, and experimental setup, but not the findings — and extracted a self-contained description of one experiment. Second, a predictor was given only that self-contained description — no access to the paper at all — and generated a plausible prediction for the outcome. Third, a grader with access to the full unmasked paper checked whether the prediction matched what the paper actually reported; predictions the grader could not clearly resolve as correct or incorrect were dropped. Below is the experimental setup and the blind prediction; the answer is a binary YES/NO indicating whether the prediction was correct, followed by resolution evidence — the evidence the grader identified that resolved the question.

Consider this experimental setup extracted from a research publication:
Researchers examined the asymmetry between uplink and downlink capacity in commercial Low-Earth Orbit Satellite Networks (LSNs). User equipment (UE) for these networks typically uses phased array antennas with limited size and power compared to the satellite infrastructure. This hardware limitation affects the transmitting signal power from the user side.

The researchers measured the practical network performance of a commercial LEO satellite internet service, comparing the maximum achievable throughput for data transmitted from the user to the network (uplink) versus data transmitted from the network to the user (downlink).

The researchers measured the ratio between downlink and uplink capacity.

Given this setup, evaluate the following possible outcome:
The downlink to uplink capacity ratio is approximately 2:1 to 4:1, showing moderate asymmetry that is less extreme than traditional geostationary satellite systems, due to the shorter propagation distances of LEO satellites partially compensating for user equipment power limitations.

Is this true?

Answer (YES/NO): NO